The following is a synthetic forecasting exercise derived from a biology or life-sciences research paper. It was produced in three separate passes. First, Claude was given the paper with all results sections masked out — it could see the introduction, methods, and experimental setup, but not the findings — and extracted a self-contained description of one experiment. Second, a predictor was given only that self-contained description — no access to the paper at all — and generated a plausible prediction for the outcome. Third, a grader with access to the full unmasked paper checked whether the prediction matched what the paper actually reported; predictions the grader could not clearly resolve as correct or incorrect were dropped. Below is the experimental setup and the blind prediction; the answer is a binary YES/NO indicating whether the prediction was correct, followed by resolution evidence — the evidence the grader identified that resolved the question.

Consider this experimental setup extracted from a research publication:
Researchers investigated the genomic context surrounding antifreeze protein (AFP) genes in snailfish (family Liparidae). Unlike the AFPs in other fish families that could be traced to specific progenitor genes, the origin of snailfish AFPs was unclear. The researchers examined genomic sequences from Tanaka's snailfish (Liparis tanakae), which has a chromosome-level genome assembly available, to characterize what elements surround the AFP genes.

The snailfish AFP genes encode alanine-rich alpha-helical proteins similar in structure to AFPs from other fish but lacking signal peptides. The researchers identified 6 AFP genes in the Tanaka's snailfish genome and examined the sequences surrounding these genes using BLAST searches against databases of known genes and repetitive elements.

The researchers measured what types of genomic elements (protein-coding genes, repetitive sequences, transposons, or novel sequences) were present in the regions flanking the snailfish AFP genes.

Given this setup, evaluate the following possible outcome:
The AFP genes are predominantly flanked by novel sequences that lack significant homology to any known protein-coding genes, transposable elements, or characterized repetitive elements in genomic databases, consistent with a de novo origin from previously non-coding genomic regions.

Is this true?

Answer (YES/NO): NO